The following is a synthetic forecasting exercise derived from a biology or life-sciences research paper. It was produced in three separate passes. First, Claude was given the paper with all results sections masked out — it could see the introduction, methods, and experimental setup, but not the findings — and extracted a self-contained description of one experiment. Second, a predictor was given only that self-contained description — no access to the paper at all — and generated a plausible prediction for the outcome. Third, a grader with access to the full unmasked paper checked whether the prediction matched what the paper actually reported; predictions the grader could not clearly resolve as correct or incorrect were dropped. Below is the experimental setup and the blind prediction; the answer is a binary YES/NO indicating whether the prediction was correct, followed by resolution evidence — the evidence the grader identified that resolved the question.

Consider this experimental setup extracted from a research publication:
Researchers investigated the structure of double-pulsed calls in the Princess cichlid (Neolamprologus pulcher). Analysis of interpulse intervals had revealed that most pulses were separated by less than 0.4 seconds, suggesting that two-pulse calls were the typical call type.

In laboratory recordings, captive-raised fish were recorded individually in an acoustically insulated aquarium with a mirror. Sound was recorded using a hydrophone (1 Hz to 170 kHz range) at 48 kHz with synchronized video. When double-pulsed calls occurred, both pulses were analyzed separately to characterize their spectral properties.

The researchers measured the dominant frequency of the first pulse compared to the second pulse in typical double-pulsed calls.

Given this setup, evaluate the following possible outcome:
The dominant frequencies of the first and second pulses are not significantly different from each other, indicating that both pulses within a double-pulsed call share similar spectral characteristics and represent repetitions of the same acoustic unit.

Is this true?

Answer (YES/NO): NO